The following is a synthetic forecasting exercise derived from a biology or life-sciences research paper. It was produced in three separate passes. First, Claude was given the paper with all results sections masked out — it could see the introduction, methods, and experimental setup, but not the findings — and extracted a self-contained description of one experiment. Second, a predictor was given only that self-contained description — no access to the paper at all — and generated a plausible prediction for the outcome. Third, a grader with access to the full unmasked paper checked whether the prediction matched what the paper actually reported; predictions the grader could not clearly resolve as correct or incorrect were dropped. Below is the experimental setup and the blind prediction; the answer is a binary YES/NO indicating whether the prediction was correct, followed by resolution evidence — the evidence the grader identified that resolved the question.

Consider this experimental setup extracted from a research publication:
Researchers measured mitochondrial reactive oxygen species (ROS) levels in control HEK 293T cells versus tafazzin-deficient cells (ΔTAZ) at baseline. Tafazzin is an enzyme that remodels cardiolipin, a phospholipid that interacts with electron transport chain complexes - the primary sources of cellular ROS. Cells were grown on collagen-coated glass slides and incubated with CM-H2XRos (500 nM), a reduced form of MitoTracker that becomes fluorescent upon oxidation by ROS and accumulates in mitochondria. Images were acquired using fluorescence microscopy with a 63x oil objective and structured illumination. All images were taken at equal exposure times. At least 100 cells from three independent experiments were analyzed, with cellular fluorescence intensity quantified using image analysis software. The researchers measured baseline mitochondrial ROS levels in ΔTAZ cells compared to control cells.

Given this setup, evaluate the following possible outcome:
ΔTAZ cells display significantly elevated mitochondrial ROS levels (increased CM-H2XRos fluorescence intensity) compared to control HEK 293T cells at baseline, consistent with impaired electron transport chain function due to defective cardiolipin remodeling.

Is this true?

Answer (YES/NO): YES